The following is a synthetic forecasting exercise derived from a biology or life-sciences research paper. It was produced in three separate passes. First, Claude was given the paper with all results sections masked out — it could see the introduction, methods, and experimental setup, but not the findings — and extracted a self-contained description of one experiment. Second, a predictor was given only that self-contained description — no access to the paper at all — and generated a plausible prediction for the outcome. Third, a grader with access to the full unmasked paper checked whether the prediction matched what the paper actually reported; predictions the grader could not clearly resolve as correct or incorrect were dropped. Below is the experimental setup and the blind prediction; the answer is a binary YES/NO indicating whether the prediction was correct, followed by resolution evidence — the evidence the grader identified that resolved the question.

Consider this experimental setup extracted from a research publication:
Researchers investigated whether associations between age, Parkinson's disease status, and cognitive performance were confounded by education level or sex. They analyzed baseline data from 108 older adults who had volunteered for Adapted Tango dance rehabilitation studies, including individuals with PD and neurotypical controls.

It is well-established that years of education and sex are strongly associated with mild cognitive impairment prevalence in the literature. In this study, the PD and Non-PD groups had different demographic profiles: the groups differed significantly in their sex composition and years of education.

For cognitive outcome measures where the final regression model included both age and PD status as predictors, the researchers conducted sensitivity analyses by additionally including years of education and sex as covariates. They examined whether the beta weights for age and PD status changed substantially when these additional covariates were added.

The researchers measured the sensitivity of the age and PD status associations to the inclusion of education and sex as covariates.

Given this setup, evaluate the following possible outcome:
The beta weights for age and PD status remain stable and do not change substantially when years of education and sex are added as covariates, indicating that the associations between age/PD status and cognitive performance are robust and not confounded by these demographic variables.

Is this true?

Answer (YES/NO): YES